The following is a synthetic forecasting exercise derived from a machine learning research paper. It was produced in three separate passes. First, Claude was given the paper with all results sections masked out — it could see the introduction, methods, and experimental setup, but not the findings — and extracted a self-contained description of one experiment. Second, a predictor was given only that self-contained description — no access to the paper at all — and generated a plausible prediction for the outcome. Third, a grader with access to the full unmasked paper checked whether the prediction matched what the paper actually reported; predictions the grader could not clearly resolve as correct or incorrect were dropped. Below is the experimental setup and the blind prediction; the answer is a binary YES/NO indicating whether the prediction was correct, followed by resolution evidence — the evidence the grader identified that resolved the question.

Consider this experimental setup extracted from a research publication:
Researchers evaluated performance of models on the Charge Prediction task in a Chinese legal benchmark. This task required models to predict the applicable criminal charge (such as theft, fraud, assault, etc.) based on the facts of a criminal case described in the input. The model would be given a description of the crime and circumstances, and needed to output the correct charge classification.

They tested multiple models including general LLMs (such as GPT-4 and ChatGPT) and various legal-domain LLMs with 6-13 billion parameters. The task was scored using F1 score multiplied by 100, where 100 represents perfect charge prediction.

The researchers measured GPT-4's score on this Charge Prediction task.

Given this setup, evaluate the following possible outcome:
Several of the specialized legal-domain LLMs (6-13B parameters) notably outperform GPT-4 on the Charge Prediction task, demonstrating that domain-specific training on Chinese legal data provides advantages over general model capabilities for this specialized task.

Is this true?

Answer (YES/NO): NO